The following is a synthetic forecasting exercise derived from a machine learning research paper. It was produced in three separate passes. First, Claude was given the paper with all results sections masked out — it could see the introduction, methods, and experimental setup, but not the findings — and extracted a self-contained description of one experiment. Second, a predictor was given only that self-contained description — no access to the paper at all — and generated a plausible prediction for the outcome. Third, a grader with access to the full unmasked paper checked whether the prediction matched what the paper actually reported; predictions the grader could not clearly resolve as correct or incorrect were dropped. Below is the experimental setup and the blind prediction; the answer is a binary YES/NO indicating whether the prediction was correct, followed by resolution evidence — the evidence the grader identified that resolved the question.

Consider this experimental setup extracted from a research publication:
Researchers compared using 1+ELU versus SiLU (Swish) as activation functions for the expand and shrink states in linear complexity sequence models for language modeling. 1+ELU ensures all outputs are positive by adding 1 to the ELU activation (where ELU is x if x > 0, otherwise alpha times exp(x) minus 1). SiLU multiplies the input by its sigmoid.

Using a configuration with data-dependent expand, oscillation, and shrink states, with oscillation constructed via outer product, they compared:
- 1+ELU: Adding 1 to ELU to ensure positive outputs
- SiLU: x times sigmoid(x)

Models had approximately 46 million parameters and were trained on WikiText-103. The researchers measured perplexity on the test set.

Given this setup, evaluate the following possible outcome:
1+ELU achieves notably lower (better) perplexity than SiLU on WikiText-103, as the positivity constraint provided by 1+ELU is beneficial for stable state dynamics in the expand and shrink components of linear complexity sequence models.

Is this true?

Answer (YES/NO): NO